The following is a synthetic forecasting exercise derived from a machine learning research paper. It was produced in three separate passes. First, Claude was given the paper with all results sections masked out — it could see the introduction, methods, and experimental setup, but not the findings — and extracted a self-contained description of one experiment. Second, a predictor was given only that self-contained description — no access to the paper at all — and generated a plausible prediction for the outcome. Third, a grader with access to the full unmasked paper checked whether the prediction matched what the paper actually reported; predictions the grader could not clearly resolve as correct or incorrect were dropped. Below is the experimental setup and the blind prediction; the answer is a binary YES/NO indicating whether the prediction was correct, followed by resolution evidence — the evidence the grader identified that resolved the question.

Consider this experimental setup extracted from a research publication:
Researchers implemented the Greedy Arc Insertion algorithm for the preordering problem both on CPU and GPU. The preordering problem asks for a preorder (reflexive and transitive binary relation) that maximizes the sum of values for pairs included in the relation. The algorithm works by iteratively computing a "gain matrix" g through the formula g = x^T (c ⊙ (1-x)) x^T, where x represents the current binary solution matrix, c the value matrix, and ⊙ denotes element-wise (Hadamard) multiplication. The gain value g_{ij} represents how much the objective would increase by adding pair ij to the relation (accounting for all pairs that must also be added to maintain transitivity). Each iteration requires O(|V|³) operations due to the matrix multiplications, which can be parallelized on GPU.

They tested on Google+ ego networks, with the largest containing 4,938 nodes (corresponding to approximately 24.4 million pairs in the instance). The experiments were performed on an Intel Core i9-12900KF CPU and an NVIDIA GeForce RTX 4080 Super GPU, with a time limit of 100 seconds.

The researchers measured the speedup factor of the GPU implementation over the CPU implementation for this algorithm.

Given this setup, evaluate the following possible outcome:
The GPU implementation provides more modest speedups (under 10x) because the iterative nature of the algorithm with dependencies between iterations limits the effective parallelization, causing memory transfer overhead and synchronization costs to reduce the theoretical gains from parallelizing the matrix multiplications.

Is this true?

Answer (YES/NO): NO